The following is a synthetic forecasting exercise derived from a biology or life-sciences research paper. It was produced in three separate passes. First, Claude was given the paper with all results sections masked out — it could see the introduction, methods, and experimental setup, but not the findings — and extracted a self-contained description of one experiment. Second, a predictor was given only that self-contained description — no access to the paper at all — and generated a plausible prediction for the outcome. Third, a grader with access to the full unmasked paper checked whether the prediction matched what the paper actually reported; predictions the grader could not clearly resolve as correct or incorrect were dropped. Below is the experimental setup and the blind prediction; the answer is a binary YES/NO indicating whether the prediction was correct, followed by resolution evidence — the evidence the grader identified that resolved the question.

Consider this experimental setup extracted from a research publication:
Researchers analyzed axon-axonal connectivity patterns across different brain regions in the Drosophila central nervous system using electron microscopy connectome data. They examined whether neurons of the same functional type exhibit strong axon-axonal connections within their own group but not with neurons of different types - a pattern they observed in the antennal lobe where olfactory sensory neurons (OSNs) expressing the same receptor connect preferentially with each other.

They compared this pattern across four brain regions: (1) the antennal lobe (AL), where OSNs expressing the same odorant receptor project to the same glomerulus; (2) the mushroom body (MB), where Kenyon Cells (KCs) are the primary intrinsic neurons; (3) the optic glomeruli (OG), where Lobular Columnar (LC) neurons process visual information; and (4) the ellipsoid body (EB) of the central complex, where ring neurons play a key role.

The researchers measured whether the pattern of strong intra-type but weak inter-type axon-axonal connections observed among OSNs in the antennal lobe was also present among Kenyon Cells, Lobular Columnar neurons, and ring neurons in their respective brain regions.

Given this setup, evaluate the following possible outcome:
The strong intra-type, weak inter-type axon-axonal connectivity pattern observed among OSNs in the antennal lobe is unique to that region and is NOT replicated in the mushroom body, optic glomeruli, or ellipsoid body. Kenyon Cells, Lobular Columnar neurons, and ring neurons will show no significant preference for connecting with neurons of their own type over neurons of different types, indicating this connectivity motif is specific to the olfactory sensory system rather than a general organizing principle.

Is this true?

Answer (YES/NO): NO